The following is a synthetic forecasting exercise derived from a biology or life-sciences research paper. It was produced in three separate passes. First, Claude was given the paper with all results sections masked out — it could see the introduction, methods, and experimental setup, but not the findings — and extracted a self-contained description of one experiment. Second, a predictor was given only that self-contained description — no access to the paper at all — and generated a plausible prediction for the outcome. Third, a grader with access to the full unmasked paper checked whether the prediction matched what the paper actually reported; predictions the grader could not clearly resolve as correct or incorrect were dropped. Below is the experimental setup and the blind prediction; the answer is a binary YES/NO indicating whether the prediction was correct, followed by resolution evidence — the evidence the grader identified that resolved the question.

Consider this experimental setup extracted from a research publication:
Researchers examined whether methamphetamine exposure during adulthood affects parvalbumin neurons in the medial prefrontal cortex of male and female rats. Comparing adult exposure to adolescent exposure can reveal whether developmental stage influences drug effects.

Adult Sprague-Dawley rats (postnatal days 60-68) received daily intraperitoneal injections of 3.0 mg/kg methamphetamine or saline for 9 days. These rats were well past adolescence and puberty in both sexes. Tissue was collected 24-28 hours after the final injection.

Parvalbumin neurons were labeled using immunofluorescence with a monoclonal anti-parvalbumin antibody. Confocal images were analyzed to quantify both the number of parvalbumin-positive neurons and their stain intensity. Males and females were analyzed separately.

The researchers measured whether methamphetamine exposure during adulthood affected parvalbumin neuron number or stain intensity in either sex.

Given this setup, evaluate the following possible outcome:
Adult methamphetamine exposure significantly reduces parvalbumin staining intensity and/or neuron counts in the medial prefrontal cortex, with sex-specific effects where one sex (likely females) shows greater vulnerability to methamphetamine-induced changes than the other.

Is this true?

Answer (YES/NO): NO